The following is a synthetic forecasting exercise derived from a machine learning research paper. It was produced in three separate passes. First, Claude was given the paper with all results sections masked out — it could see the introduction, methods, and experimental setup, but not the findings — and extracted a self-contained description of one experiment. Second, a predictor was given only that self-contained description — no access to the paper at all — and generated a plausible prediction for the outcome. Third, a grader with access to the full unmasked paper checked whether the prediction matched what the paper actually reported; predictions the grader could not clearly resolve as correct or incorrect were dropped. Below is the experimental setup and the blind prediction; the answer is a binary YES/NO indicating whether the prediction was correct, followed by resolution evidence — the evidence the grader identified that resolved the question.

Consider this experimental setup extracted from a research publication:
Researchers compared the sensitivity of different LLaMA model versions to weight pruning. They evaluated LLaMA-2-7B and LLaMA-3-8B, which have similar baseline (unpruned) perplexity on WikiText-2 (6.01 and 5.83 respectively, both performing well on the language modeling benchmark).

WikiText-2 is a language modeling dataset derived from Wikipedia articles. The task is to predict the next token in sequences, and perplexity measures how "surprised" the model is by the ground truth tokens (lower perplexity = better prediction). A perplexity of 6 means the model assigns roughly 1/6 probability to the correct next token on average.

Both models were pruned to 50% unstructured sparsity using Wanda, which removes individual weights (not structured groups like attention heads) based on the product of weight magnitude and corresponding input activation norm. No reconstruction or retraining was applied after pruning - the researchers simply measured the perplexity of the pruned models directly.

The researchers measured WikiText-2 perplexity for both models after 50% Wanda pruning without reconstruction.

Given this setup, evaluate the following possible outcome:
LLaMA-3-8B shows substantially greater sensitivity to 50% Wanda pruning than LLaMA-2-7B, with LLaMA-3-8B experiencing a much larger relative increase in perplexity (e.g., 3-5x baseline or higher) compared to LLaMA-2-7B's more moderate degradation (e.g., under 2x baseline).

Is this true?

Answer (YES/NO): NO